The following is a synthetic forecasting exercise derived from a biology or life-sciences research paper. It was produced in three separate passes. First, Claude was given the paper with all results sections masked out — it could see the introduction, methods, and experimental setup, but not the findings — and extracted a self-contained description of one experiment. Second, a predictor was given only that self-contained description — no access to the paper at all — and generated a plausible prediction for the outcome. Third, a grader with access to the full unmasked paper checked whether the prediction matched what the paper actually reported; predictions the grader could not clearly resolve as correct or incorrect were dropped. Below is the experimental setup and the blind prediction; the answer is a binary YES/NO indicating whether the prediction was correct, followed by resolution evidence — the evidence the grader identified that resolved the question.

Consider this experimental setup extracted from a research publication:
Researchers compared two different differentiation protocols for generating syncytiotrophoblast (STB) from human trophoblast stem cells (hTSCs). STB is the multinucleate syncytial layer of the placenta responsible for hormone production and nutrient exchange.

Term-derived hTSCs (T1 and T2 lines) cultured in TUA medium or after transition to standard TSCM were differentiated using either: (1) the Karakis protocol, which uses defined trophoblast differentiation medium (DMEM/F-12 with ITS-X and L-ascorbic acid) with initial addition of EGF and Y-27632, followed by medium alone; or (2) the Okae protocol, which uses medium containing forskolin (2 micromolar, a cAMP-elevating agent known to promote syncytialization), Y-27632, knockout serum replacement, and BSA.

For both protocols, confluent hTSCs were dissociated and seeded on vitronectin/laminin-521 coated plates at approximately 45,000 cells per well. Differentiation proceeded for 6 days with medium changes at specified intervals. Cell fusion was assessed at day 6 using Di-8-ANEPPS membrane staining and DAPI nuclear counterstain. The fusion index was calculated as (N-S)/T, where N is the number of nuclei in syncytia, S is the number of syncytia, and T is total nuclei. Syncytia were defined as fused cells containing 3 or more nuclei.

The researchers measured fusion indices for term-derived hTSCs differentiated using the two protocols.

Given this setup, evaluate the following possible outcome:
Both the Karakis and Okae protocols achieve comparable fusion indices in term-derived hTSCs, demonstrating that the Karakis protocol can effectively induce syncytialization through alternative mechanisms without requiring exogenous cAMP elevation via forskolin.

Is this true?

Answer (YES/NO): YES